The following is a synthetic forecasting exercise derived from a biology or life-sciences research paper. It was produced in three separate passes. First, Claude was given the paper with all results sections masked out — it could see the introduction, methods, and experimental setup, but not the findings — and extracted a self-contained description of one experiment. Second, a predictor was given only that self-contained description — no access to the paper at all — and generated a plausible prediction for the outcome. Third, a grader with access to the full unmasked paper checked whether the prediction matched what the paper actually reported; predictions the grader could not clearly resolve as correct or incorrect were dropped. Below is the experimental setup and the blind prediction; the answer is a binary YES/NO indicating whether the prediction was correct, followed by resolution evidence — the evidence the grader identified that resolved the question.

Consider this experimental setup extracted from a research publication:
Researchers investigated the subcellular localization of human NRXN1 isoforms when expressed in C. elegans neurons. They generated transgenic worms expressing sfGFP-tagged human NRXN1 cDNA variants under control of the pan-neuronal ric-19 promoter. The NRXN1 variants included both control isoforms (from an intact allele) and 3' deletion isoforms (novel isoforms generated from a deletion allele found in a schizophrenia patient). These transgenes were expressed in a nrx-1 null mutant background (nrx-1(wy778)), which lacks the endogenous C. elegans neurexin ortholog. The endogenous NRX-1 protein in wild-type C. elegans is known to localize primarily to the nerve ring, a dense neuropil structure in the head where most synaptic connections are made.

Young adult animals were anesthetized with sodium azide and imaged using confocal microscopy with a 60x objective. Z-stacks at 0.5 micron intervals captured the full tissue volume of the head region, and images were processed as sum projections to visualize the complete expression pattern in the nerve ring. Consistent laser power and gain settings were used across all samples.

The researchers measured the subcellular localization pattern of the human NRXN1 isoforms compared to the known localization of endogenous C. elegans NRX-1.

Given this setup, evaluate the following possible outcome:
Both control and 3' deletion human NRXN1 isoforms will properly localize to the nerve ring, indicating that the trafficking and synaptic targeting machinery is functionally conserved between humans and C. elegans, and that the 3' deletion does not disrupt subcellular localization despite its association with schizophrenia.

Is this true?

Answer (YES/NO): NO